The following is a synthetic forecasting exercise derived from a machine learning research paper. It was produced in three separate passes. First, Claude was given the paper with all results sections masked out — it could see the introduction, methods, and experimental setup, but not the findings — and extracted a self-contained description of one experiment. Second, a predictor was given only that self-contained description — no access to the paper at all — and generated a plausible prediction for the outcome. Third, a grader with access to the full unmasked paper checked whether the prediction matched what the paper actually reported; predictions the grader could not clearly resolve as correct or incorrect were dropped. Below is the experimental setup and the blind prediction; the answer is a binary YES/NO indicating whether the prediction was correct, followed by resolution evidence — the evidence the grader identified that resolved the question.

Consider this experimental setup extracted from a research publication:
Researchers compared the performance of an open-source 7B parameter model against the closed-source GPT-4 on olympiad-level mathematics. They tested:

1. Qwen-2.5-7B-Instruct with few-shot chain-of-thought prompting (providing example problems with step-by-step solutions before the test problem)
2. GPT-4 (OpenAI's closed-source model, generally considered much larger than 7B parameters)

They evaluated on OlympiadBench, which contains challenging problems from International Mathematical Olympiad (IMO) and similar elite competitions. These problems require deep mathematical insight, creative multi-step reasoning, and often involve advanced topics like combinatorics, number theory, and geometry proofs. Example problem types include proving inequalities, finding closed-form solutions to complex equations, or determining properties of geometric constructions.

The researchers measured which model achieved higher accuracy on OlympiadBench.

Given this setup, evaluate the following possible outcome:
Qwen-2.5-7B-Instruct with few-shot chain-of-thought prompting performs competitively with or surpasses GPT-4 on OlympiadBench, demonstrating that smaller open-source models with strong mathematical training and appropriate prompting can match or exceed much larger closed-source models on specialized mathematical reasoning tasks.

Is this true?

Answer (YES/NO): YES